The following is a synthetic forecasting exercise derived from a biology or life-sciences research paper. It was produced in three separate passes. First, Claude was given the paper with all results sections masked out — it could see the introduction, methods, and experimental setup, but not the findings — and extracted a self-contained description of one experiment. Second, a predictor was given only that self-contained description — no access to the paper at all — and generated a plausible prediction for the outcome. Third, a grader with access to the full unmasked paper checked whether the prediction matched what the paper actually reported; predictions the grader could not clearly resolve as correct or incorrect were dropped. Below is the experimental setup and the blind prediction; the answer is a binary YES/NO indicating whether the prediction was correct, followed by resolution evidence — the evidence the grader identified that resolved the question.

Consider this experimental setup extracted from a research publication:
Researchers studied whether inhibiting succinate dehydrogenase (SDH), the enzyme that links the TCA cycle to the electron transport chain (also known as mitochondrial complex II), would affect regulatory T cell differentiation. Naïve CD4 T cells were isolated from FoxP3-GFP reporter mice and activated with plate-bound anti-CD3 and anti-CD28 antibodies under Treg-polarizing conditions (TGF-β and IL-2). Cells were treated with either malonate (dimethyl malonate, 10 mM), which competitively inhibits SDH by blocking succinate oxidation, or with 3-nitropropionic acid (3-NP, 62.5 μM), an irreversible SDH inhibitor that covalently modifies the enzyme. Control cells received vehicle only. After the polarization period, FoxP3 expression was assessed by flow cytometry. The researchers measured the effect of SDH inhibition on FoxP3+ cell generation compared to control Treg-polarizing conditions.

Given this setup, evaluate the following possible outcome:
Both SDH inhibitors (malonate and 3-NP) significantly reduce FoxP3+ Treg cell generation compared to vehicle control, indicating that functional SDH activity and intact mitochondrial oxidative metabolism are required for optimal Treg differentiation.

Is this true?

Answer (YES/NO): NO